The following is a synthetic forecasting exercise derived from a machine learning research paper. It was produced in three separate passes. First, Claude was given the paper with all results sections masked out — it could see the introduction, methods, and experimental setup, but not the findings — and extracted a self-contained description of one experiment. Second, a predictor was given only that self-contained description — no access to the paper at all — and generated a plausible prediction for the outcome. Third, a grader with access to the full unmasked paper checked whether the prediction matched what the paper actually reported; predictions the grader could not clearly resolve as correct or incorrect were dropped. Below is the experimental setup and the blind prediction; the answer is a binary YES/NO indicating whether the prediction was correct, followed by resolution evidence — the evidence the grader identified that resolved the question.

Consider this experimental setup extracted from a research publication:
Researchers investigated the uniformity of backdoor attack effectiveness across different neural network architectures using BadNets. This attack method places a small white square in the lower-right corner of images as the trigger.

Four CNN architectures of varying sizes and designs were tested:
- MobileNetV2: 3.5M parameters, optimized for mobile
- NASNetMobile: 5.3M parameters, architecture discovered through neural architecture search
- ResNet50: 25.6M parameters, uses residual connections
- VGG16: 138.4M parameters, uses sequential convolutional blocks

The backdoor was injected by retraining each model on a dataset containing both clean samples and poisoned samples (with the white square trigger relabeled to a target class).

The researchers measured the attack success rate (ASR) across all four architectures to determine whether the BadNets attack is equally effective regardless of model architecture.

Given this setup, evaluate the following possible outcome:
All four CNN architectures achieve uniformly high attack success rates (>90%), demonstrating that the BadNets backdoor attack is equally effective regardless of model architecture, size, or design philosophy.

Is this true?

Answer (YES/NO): NO